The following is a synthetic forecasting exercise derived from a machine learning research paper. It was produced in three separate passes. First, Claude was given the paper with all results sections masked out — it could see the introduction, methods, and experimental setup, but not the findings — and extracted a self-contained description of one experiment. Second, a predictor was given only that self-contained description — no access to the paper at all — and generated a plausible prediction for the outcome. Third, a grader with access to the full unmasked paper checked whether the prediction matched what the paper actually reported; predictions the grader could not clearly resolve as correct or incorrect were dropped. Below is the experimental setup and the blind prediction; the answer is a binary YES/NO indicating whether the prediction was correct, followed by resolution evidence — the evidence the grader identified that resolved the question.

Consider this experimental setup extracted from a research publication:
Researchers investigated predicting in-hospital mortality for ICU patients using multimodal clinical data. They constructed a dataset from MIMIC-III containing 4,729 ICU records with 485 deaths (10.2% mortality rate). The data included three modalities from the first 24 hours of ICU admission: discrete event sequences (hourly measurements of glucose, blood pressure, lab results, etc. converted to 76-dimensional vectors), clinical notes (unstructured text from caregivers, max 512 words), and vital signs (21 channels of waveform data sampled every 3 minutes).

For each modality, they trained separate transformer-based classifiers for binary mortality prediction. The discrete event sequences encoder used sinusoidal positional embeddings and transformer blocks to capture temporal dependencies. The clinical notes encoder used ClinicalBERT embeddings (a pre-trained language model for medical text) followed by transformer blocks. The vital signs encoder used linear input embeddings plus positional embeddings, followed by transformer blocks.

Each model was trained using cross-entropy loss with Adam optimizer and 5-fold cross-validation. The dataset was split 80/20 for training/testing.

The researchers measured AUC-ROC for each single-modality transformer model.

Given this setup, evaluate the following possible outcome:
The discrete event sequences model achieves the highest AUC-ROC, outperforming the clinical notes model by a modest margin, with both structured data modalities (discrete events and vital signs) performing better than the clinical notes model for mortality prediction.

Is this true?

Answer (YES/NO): NO